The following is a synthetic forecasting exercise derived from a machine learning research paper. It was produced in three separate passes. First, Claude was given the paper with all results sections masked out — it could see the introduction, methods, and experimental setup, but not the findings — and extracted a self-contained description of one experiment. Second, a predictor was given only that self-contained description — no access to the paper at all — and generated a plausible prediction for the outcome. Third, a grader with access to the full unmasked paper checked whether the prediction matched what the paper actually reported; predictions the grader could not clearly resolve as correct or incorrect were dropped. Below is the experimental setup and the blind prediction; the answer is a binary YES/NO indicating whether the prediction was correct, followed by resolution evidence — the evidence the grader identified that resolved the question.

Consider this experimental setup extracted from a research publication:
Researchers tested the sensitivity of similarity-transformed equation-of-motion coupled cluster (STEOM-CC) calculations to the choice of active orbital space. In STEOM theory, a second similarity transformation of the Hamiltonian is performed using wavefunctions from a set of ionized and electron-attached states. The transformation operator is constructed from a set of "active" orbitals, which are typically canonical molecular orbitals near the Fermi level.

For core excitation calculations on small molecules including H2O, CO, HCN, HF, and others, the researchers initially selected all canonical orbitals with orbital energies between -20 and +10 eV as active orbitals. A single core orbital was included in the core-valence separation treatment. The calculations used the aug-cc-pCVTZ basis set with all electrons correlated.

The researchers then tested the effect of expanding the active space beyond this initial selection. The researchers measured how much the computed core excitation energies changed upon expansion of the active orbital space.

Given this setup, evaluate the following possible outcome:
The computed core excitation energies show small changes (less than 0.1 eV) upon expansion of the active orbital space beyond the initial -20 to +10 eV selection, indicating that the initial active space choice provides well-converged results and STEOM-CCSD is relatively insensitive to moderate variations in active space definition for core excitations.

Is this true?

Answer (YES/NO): YES